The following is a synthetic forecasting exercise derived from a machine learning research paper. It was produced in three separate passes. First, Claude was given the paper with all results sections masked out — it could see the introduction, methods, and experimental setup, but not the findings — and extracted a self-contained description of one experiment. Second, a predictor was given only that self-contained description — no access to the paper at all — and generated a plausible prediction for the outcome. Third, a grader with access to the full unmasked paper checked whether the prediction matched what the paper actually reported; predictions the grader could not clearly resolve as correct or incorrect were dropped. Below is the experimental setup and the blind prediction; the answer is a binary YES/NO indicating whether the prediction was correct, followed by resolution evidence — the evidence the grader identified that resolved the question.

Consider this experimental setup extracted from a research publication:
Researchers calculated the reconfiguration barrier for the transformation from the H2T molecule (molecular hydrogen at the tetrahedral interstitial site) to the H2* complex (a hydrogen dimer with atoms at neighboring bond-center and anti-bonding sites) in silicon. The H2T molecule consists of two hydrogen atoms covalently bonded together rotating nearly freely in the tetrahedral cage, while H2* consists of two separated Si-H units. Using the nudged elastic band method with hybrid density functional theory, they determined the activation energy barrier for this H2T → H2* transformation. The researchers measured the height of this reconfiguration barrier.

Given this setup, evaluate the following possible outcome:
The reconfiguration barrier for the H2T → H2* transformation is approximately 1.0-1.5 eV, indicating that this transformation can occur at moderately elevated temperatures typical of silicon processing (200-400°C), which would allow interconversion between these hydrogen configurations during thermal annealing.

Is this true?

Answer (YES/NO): NO